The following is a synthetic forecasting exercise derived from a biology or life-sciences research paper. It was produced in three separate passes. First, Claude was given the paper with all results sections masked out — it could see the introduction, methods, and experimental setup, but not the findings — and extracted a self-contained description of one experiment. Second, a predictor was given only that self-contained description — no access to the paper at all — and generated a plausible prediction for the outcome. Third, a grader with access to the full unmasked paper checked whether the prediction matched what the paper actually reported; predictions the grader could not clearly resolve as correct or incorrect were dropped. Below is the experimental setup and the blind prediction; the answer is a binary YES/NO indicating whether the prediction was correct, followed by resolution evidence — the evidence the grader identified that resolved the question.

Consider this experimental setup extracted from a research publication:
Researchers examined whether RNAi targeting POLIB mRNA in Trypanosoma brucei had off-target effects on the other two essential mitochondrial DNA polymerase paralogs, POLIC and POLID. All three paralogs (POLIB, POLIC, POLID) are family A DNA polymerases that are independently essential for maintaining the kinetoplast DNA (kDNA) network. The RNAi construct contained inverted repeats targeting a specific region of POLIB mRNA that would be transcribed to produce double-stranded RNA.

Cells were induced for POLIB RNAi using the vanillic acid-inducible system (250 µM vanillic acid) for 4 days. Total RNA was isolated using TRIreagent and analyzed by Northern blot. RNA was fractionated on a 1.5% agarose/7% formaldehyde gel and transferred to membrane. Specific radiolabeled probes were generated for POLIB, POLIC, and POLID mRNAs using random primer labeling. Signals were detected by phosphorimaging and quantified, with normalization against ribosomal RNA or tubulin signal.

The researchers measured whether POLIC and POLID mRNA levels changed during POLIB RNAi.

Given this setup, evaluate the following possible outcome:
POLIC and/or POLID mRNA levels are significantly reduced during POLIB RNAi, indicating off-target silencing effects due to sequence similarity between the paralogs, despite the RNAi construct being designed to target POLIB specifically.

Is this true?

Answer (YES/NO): NO